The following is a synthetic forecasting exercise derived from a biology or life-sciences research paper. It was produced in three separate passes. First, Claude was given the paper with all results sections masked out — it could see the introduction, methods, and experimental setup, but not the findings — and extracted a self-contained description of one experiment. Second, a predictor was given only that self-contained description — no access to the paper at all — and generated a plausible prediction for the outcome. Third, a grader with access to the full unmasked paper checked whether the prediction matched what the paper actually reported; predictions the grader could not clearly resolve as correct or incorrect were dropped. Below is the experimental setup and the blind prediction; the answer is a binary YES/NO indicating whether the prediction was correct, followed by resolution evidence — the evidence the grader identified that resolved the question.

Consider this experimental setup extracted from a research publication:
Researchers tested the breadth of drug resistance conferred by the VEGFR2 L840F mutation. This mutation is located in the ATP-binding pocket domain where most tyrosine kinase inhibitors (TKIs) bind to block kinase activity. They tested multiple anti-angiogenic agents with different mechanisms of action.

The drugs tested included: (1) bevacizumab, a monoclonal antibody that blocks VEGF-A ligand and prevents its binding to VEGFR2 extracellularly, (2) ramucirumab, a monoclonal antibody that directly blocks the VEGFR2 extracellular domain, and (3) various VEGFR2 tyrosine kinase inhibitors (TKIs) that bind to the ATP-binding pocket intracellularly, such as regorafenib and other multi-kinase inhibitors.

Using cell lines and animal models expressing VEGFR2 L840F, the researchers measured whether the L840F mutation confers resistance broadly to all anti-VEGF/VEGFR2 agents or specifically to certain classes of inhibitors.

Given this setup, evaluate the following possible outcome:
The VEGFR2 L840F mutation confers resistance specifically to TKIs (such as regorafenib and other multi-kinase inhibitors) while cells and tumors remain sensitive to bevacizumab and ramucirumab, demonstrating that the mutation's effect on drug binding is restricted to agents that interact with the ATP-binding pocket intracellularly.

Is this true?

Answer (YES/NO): NO